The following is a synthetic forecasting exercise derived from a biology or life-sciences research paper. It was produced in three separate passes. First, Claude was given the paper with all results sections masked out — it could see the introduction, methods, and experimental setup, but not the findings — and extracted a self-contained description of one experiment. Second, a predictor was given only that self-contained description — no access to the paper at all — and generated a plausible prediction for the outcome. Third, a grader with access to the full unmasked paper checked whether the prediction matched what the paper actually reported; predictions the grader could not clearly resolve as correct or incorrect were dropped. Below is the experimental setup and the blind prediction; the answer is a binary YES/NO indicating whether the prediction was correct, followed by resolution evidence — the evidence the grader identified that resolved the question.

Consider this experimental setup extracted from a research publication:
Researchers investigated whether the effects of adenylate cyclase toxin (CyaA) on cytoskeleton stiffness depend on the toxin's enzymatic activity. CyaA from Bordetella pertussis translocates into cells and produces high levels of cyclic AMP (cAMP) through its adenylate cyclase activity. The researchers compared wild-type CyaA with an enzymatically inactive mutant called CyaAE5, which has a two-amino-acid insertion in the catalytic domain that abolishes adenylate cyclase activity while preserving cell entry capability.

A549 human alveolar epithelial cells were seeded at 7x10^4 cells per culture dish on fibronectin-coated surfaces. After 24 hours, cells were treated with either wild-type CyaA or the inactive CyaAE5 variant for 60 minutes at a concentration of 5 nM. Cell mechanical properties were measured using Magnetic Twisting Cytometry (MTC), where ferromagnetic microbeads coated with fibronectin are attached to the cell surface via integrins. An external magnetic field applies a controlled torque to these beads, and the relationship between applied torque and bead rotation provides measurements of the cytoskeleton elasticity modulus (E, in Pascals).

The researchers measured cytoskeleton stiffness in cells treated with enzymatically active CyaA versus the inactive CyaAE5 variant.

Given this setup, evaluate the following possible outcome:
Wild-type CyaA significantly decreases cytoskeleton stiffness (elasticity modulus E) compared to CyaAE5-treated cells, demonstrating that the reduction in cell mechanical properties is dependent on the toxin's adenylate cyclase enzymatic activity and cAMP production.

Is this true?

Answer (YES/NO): NO